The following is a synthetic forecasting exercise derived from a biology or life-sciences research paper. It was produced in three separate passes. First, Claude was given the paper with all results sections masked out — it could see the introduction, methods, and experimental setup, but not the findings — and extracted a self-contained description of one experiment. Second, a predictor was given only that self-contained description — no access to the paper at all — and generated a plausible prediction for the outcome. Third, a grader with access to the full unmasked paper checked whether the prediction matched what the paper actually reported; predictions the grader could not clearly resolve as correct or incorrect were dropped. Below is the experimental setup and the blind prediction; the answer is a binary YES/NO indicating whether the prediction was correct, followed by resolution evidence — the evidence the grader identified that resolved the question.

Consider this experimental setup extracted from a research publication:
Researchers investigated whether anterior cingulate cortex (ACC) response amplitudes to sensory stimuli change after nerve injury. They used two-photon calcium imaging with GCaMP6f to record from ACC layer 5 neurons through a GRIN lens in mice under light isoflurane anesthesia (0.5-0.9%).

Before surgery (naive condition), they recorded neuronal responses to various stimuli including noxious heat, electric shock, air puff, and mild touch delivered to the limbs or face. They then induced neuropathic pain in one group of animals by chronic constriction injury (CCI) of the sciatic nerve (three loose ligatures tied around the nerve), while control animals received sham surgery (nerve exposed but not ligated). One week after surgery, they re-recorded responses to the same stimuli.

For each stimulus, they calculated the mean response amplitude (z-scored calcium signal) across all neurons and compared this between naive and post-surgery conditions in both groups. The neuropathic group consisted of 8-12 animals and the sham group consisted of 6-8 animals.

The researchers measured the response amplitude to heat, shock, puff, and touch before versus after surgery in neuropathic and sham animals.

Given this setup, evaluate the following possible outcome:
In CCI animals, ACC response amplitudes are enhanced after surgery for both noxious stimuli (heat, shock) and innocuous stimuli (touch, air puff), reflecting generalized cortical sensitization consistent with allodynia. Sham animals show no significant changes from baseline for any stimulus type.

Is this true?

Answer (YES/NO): NO